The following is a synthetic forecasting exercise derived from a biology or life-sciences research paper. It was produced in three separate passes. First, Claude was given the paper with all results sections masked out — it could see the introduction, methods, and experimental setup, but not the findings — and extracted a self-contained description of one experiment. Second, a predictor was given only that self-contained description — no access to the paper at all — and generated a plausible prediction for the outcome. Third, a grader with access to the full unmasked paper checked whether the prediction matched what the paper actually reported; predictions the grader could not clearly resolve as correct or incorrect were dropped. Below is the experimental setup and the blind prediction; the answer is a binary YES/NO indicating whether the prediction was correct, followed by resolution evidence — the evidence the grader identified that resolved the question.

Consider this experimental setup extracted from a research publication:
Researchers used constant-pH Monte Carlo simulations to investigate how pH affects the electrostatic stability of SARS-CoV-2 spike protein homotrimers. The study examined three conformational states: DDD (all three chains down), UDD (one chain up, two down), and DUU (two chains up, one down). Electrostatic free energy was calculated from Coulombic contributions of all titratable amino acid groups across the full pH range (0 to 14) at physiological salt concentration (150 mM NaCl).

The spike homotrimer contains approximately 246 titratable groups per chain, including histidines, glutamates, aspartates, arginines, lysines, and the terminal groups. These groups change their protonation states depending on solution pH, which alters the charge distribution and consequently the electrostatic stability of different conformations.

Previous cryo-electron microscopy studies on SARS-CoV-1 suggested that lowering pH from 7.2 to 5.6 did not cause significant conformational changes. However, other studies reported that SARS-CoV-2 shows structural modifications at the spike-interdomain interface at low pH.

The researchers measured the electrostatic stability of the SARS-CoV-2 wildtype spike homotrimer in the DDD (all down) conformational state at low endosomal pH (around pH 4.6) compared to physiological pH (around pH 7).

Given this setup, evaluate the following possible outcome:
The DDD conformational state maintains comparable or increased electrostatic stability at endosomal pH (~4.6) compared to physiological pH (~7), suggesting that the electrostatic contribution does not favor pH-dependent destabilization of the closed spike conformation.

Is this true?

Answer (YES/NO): NO